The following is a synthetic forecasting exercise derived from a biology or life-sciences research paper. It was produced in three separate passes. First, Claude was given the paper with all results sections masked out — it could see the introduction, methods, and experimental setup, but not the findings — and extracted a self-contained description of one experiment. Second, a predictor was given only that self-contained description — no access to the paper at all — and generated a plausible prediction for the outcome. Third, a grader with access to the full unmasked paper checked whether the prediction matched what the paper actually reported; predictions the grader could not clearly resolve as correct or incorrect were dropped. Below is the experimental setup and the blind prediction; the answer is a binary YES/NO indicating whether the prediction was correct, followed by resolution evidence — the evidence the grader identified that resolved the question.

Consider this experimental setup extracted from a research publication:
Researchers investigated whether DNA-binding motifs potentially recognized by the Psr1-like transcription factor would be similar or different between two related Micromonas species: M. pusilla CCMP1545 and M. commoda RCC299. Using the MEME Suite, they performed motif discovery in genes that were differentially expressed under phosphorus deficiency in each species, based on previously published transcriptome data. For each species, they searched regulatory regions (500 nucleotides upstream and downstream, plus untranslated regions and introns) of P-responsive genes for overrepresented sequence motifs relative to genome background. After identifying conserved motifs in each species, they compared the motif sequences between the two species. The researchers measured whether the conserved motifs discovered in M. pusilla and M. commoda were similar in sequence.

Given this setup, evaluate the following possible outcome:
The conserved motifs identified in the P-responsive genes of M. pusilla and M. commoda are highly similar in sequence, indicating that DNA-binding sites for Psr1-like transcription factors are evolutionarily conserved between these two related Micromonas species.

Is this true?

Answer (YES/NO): NO